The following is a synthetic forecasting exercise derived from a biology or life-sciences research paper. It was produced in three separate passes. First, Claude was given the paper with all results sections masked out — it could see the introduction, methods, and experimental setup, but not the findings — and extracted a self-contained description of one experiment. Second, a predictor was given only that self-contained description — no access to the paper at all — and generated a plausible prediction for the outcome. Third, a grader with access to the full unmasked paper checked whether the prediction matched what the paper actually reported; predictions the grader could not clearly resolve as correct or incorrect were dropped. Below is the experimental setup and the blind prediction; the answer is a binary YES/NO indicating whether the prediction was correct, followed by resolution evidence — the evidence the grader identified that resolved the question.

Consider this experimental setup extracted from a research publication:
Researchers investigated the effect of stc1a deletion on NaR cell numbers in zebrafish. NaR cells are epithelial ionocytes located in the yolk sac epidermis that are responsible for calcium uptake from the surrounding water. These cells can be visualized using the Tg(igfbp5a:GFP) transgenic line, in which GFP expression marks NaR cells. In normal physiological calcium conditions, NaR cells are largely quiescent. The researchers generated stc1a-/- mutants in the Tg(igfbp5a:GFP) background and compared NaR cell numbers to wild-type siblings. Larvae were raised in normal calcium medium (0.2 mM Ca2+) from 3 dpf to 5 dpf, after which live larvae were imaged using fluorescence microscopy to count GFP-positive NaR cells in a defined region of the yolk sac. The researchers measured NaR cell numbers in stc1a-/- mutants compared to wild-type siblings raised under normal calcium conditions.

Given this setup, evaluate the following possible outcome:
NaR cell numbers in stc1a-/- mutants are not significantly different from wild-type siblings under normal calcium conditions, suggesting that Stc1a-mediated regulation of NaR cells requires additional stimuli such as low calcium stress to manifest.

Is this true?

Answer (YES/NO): NO